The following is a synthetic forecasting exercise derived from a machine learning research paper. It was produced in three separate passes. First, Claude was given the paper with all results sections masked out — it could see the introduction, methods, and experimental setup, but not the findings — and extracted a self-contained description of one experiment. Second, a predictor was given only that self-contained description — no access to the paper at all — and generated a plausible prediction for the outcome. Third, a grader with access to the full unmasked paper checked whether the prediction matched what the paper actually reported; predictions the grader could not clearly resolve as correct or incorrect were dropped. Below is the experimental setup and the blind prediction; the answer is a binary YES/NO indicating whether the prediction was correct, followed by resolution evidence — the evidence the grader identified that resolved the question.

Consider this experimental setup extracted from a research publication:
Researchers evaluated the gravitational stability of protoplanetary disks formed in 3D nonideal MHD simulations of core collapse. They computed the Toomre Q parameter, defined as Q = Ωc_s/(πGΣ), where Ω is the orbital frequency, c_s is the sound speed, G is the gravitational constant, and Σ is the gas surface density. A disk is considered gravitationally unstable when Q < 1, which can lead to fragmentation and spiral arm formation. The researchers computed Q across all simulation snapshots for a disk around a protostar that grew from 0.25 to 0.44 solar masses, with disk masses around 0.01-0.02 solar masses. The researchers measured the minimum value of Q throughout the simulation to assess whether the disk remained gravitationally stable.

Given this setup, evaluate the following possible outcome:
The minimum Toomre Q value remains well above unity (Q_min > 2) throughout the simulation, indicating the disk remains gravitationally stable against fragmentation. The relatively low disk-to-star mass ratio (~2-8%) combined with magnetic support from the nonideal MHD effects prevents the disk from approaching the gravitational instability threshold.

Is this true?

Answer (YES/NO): YES